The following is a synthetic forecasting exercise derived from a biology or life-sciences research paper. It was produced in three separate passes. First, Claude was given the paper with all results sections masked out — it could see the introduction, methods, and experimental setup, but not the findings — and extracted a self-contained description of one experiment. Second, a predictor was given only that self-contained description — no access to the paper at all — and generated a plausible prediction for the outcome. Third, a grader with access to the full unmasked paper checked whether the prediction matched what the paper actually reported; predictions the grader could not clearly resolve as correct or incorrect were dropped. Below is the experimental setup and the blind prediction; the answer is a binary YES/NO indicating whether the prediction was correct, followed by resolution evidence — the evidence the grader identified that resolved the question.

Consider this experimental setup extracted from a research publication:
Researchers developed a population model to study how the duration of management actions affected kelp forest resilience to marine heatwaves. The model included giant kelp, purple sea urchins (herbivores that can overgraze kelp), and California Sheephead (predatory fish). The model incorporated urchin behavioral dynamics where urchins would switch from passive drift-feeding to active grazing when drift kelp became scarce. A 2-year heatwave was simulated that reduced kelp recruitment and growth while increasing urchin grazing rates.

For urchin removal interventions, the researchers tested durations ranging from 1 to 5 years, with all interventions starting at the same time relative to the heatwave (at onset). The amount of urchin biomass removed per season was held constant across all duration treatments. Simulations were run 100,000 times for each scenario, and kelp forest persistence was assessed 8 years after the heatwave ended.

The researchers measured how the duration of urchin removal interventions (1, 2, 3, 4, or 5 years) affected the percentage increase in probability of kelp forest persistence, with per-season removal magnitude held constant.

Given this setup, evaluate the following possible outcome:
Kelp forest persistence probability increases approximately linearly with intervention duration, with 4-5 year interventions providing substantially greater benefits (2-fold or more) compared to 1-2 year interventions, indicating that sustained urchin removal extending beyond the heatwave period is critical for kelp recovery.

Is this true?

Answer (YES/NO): NO